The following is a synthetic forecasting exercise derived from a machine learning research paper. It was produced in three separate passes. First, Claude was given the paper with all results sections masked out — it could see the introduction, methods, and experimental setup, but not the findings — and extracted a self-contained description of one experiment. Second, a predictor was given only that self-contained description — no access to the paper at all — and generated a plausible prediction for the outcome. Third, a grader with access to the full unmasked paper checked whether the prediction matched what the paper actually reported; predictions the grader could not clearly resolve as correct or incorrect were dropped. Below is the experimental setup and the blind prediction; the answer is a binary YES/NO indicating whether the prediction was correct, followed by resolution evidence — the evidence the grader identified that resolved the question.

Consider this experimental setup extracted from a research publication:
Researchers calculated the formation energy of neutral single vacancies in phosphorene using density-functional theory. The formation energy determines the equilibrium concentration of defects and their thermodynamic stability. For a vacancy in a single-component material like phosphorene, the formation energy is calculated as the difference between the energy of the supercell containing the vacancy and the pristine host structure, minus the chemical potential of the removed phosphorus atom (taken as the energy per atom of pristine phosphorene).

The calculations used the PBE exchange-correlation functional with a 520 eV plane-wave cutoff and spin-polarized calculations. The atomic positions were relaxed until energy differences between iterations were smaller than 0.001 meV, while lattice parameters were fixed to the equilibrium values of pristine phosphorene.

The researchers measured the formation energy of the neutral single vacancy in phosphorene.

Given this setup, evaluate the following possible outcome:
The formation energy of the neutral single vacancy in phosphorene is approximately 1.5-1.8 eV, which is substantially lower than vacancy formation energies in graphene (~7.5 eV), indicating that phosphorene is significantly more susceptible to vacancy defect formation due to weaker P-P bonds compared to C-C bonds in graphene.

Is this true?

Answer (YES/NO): YES